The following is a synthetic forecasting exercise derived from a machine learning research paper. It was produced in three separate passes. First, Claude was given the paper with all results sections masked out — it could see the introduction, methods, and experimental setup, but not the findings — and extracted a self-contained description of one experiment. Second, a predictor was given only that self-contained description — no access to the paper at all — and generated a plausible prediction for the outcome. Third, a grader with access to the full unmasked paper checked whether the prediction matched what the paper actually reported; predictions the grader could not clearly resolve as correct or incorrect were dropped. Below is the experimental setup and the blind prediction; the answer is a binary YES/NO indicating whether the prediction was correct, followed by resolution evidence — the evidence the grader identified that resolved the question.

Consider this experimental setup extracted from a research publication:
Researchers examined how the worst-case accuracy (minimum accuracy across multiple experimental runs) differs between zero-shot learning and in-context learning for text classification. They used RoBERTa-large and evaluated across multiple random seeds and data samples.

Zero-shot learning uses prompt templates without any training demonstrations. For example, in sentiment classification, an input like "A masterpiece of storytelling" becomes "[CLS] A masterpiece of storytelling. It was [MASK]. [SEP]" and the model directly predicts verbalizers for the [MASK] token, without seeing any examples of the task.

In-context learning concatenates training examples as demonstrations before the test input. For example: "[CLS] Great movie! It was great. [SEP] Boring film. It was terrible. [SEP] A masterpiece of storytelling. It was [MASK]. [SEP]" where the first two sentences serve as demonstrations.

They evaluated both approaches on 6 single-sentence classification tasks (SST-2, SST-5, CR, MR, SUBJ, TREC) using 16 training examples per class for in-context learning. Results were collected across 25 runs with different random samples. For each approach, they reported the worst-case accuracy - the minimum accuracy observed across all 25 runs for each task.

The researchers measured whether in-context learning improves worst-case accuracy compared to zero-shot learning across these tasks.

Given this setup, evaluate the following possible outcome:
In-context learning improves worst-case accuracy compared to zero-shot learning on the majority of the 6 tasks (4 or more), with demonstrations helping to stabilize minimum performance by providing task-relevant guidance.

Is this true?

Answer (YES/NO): YES